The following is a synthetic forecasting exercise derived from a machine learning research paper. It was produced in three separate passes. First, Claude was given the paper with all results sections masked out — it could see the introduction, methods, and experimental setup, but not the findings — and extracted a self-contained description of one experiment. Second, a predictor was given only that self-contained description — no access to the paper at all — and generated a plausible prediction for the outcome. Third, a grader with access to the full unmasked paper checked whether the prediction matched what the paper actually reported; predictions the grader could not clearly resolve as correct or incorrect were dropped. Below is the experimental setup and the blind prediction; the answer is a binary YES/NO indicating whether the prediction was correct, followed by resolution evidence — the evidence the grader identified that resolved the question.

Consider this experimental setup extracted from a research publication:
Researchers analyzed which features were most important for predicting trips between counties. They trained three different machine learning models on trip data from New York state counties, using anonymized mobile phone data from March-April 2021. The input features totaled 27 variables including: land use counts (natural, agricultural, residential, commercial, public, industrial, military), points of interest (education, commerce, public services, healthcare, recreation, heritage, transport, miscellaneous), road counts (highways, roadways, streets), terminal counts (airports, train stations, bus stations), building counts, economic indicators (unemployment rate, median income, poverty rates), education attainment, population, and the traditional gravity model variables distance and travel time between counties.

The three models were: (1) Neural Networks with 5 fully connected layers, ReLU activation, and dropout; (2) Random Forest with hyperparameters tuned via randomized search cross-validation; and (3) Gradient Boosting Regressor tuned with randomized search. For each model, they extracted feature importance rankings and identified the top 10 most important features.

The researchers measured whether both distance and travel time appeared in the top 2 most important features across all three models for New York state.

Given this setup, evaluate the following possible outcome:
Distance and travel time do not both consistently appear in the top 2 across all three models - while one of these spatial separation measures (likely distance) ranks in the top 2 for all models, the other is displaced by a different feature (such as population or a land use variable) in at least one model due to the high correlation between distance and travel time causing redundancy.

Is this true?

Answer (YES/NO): NO